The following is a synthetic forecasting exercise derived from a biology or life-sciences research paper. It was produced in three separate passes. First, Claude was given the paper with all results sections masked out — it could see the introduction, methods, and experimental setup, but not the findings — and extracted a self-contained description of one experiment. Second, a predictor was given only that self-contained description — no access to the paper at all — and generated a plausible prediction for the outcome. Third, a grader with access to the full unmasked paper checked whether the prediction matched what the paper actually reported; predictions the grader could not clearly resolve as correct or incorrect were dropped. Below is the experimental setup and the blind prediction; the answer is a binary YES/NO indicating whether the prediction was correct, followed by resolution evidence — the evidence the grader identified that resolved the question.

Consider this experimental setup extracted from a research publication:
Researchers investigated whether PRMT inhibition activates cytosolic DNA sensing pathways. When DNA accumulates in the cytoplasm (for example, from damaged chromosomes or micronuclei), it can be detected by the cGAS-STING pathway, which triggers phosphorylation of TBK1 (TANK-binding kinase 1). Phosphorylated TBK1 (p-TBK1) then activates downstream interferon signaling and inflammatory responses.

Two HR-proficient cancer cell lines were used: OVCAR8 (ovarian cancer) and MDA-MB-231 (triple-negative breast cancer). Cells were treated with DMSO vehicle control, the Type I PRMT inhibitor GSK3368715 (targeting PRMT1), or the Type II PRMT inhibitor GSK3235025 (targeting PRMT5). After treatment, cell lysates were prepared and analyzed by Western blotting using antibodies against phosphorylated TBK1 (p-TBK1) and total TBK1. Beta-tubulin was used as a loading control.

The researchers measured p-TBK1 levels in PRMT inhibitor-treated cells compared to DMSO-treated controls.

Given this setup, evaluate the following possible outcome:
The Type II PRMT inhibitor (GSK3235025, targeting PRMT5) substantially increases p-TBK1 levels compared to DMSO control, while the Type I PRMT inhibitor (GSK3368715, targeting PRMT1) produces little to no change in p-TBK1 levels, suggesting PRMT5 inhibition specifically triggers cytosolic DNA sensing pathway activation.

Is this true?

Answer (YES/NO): NO